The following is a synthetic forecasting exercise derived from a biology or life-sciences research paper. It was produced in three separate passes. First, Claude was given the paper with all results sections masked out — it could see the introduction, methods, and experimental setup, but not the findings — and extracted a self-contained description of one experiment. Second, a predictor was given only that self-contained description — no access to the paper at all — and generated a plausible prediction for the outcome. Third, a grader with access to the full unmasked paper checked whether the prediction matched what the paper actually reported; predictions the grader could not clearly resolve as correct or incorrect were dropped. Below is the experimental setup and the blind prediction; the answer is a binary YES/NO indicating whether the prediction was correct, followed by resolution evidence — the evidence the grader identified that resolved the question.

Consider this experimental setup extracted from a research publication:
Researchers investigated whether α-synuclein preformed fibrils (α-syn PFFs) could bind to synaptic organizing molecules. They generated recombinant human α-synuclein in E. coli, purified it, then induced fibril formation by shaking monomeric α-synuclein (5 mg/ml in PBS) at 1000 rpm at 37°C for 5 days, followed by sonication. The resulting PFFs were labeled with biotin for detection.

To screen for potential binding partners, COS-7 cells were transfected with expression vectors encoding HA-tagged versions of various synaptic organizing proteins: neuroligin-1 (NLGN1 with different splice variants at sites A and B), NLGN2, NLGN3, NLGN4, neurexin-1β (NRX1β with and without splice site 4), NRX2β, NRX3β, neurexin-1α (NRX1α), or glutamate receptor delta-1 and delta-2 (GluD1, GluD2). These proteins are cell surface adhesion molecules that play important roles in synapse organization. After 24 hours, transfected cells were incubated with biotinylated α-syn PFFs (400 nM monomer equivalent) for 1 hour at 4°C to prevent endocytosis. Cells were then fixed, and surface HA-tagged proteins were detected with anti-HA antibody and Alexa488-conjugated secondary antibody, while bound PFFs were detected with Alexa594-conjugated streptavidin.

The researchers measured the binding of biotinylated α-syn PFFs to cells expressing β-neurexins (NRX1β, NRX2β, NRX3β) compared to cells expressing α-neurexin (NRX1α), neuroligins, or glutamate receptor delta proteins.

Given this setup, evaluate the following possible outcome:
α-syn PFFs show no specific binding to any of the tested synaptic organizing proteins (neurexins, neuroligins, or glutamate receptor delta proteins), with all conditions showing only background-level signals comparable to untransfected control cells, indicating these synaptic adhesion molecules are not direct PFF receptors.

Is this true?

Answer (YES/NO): NO